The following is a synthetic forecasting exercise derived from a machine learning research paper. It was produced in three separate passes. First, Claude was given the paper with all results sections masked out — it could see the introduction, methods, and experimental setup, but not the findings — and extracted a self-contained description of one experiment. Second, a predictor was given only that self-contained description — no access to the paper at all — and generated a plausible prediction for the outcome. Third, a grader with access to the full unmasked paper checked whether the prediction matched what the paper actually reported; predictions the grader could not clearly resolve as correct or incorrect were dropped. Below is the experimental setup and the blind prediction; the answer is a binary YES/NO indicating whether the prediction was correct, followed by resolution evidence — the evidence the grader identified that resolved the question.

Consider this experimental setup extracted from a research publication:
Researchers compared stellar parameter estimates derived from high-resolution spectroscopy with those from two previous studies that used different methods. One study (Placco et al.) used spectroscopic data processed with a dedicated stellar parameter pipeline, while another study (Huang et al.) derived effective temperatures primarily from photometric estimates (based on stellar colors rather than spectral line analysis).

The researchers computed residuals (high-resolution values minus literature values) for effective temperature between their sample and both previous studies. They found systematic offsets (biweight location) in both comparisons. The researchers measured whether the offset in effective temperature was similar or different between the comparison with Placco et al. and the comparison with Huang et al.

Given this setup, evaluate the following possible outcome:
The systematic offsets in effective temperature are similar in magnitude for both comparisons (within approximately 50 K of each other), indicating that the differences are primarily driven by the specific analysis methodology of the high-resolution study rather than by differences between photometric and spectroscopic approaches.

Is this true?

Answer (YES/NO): NO